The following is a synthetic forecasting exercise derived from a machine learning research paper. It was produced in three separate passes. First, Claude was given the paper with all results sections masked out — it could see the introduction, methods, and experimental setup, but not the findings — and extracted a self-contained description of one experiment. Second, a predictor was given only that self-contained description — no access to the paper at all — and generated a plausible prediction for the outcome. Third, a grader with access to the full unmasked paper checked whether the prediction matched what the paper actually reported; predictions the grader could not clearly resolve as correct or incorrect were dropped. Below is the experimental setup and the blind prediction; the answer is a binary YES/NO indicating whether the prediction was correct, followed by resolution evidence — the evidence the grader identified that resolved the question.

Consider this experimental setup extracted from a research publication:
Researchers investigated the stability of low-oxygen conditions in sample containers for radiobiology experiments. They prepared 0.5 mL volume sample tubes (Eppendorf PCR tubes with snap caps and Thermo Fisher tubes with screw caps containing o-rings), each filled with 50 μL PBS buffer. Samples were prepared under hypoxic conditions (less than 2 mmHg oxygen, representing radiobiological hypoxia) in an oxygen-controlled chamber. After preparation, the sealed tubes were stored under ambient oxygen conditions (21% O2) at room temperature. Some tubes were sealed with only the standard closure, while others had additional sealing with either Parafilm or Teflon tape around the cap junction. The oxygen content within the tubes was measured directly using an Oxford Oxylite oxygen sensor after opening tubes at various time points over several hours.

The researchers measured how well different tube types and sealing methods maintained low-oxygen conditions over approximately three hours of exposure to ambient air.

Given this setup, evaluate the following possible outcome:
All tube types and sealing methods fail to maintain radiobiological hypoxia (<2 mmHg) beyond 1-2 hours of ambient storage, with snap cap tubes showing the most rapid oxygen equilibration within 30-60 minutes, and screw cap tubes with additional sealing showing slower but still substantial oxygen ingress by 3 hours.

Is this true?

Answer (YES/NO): NO